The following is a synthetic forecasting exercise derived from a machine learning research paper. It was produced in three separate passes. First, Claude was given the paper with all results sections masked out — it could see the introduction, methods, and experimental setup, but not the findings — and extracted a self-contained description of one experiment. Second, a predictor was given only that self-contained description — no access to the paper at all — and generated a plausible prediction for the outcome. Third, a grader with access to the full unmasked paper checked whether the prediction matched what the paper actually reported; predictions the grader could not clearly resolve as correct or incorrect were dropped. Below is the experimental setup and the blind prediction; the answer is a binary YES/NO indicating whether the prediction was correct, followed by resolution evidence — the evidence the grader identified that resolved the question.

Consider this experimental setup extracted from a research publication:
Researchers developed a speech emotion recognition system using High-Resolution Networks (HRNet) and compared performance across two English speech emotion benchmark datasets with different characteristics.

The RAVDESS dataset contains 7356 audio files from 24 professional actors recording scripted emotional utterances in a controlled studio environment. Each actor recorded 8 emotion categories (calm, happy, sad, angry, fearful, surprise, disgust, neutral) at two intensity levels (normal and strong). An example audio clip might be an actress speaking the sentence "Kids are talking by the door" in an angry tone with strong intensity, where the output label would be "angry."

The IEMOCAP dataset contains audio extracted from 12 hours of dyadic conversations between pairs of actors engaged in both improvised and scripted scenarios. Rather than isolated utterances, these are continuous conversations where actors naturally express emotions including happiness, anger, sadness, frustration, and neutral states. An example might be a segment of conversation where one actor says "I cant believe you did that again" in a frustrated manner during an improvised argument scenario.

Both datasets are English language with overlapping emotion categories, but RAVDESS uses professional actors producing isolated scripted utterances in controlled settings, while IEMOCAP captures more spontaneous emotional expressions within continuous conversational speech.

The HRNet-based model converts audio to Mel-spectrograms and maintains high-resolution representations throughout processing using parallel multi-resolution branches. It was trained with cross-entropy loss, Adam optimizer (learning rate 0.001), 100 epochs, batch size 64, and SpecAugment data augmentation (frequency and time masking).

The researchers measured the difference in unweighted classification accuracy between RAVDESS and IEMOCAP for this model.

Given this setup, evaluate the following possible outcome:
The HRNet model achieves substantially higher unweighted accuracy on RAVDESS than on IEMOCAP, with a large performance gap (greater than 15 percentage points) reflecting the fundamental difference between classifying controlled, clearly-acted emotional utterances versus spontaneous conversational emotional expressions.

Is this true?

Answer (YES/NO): NO